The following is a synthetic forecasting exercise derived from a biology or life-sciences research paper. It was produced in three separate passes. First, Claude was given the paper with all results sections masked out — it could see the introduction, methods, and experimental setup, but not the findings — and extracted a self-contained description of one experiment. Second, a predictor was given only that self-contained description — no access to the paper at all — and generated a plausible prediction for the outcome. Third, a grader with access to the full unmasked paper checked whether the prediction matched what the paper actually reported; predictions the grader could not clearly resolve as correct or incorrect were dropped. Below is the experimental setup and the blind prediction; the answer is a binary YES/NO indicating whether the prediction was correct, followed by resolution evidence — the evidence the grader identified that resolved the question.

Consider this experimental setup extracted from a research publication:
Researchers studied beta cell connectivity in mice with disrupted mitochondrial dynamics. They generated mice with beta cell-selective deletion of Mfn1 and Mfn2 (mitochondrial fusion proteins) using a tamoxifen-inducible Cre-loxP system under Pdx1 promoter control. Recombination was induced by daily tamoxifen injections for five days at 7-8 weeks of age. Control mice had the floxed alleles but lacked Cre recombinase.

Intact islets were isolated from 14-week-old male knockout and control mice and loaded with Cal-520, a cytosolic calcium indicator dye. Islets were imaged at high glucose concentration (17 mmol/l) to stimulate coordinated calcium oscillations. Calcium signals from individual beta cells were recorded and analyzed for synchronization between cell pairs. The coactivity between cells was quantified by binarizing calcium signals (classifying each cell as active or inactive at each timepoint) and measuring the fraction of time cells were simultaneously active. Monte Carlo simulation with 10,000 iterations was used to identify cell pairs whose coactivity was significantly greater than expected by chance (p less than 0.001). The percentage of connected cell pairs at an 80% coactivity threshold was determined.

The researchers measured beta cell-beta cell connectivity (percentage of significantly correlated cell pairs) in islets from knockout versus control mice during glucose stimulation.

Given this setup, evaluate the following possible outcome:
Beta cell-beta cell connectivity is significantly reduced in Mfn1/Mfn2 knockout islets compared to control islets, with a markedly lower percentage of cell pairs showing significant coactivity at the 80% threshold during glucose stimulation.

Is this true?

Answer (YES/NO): NO